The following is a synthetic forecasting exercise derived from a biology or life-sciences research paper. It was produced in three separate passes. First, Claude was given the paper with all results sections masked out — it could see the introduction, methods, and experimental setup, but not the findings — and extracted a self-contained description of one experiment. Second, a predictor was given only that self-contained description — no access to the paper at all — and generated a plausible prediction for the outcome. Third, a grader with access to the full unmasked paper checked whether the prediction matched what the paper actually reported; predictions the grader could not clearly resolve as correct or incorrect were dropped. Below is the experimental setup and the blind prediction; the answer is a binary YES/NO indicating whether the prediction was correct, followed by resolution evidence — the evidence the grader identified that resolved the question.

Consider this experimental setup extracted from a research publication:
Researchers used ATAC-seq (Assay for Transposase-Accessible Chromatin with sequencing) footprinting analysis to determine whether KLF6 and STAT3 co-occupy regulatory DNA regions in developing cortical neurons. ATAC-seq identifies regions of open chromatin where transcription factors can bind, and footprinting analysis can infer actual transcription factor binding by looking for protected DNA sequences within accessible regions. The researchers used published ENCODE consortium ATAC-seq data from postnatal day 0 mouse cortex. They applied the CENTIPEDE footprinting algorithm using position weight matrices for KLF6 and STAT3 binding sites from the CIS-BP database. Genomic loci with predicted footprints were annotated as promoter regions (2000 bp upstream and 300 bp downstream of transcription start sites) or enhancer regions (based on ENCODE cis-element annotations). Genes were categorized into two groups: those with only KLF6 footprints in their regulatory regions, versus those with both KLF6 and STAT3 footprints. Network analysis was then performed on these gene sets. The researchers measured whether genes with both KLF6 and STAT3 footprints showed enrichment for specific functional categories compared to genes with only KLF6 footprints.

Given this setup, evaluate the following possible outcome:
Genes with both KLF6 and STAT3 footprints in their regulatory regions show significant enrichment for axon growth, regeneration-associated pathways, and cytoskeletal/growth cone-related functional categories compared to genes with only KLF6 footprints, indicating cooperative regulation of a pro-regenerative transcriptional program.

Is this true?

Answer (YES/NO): YES